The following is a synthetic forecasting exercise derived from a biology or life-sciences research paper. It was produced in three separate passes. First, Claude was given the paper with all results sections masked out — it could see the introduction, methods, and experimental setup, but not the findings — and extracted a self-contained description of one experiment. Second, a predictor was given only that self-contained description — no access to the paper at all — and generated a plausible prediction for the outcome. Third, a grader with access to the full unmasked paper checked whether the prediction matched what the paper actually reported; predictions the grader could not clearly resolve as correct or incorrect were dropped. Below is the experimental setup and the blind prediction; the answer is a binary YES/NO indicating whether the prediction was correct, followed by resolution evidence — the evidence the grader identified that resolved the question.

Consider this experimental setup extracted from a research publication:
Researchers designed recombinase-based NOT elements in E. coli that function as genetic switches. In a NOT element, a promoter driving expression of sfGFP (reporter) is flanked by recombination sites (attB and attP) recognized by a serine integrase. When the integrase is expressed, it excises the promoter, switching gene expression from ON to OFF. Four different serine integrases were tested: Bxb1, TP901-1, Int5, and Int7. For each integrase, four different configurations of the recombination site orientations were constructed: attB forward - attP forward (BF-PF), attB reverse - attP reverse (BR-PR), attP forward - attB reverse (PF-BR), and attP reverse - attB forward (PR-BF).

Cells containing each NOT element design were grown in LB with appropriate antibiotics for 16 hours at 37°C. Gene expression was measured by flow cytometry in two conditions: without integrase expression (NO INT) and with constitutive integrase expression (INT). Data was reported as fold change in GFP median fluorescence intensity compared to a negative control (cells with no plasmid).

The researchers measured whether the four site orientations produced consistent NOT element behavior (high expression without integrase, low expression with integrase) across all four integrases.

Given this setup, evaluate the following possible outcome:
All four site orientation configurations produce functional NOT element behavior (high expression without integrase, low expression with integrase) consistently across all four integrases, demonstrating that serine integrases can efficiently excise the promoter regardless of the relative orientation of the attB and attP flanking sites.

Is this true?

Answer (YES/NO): NO